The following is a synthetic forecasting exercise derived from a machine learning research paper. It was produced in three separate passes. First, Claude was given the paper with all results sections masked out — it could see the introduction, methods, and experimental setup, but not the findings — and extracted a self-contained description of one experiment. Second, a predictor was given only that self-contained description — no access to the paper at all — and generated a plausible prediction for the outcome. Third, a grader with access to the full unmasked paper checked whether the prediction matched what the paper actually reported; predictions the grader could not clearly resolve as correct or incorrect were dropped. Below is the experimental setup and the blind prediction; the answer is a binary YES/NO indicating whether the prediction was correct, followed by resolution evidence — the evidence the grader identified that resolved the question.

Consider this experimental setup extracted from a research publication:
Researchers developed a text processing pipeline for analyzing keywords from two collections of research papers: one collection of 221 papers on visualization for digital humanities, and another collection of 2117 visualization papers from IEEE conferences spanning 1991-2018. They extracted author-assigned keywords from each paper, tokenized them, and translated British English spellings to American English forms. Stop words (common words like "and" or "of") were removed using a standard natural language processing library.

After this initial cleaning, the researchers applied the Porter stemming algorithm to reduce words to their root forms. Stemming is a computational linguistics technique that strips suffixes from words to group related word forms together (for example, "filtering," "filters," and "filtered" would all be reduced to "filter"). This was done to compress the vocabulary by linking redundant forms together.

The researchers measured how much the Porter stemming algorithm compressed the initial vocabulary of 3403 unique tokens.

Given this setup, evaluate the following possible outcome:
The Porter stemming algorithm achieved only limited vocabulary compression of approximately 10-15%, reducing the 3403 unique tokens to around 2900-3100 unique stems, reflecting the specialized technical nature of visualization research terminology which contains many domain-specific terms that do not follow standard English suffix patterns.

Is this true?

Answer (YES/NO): NO